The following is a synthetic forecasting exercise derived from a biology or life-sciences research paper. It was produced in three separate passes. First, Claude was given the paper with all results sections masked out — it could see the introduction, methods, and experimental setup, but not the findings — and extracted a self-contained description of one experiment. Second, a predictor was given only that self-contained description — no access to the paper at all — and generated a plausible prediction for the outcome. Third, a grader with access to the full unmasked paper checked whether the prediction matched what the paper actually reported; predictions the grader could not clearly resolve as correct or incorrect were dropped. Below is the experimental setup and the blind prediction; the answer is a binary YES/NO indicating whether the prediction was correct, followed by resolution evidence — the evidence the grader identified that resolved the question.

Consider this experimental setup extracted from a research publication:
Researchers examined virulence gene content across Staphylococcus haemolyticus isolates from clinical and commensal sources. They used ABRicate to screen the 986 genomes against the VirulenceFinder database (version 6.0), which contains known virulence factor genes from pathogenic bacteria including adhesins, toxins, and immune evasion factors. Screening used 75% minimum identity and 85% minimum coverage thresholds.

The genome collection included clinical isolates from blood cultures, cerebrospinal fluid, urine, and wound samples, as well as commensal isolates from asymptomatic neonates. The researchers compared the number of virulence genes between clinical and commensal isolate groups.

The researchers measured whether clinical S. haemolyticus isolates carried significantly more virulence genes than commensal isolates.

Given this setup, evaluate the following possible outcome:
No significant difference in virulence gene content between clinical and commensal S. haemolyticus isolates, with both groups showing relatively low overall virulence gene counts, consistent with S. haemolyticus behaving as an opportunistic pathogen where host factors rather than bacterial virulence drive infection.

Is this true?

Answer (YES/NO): YES